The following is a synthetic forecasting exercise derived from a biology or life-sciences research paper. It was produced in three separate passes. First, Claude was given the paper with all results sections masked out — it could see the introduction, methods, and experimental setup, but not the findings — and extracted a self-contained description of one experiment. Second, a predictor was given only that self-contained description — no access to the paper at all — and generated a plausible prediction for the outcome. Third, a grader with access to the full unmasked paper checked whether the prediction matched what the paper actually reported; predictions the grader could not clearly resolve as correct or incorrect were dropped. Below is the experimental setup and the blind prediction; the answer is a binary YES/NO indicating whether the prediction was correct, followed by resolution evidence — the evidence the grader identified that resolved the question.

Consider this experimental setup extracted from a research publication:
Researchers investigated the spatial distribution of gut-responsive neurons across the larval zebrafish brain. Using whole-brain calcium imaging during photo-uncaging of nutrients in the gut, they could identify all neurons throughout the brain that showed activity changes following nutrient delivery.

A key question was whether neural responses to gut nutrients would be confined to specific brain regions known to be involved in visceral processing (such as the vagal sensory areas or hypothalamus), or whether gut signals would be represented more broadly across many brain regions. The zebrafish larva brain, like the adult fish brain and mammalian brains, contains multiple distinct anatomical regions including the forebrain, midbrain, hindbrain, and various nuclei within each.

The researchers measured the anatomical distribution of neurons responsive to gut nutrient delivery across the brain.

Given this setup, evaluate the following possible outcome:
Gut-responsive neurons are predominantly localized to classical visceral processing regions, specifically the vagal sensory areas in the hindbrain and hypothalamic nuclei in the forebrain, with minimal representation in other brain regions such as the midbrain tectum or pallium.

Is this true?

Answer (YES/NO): NO